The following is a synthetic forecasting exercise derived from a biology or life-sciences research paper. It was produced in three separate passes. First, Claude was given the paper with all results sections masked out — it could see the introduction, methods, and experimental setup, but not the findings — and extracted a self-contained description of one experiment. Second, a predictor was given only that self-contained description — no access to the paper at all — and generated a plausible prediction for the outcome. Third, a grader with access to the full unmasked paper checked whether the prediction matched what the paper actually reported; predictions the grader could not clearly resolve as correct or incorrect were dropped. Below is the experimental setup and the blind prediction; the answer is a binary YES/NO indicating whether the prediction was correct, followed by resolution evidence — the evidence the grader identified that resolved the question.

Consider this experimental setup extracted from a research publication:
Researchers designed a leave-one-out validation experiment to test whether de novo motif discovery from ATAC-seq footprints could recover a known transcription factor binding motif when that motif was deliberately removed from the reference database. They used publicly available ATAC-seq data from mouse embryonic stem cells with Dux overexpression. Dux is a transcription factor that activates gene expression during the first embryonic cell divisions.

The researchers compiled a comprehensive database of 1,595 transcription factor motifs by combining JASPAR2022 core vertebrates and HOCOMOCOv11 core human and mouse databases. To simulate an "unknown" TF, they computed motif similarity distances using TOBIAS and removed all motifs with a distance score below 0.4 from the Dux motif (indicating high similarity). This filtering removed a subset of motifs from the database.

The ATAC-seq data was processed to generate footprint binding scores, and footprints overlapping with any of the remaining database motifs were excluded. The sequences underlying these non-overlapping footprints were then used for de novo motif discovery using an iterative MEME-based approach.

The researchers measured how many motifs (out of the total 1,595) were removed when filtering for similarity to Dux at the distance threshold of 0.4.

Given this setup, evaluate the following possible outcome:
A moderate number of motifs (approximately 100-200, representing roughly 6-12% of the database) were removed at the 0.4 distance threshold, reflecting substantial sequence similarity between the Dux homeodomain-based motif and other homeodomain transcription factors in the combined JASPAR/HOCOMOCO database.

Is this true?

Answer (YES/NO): NO